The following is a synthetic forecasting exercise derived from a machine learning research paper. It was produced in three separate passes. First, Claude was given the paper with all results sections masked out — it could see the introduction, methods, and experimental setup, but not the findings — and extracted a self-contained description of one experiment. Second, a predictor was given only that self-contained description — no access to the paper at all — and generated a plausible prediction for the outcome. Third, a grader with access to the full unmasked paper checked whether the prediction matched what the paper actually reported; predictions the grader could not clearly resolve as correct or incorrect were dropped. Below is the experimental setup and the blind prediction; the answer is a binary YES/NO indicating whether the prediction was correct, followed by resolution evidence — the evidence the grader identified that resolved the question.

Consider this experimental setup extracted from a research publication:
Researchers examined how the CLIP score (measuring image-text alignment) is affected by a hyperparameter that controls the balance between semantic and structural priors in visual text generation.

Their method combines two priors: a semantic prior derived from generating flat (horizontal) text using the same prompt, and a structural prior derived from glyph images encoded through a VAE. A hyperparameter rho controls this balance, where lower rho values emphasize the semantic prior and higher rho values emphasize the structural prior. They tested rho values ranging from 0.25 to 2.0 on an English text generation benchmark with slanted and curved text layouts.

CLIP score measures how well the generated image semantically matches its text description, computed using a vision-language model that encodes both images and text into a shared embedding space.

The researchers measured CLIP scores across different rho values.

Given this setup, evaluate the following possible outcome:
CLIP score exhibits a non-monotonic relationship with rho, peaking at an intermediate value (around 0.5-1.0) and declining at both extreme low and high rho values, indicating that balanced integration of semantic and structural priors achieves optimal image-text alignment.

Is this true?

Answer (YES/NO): NO